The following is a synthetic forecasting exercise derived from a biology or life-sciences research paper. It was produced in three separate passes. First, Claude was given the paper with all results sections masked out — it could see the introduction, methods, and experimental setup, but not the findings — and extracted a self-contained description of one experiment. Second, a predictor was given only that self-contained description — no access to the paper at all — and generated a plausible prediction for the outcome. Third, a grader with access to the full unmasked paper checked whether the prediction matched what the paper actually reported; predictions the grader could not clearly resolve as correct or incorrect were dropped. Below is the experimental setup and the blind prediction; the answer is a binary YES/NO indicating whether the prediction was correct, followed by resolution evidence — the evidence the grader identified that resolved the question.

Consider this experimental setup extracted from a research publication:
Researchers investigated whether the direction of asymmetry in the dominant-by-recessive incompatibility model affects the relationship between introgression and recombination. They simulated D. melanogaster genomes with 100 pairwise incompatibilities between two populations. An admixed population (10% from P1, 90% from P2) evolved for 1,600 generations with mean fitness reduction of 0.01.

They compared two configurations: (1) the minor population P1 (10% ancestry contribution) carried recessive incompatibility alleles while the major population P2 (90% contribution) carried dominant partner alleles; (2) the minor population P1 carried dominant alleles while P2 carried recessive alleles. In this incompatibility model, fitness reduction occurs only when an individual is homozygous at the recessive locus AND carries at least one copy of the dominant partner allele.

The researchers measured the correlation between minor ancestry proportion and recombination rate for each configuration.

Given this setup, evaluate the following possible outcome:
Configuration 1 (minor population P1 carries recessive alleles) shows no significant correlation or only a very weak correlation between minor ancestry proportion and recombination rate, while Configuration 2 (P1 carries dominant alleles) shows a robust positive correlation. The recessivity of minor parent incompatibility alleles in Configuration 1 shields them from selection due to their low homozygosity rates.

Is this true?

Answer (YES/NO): NO